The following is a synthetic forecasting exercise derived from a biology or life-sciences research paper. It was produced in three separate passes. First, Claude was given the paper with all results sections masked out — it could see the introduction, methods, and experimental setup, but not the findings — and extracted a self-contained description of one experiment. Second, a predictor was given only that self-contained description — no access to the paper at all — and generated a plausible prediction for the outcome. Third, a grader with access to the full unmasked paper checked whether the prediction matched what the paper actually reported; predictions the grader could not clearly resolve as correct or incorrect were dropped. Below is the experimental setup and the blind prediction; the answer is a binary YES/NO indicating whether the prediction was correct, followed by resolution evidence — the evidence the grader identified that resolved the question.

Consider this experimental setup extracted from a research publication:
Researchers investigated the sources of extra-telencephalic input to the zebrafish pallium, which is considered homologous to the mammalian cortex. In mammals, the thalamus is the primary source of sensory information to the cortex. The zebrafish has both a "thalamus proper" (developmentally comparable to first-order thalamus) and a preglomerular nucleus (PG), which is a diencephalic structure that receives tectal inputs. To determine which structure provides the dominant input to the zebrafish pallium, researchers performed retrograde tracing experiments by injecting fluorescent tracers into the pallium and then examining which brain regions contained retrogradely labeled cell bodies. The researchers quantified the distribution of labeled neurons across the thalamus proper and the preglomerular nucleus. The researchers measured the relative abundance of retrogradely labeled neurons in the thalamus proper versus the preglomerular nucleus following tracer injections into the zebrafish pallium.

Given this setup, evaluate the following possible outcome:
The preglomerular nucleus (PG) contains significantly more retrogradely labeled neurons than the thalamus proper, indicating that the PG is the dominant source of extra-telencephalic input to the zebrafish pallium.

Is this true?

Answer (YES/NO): YES